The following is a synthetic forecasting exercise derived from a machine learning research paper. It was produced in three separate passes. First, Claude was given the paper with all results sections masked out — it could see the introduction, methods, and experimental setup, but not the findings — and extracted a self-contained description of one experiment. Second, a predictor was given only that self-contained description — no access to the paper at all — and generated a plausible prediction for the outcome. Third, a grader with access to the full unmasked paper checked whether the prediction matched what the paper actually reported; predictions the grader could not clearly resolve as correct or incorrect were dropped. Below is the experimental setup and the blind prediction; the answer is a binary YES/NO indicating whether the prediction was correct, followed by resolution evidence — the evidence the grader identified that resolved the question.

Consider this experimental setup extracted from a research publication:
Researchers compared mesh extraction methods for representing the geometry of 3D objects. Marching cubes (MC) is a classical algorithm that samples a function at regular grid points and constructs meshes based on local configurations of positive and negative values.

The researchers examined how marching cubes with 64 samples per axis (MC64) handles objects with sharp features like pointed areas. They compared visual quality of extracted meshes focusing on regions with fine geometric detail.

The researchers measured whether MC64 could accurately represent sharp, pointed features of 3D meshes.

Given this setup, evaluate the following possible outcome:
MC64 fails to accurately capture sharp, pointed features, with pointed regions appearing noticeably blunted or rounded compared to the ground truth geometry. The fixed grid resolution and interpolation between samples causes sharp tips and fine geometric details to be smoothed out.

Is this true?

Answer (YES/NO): YES